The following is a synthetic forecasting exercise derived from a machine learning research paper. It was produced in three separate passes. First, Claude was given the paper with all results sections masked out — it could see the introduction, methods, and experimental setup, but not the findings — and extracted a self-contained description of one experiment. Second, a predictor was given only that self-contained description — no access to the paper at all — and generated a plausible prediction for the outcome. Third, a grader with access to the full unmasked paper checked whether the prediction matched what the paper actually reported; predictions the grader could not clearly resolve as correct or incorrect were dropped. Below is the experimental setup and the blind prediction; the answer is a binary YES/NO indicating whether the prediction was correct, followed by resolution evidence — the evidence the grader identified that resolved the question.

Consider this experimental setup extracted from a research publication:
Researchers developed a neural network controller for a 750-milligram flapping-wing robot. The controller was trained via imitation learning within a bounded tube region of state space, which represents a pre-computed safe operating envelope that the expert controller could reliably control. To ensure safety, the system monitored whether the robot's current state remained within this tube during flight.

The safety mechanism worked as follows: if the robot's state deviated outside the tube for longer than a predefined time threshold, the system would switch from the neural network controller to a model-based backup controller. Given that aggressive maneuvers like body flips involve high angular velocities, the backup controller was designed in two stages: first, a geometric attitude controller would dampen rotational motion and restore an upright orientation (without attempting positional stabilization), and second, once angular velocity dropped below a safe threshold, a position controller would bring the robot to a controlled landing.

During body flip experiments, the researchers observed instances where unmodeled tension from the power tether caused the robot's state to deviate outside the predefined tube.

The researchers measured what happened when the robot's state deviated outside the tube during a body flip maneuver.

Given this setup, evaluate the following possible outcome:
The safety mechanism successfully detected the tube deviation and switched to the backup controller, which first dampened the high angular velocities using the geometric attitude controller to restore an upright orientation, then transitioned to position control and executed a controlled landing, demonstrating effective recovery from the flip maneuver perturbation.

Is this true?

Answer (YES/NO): YES